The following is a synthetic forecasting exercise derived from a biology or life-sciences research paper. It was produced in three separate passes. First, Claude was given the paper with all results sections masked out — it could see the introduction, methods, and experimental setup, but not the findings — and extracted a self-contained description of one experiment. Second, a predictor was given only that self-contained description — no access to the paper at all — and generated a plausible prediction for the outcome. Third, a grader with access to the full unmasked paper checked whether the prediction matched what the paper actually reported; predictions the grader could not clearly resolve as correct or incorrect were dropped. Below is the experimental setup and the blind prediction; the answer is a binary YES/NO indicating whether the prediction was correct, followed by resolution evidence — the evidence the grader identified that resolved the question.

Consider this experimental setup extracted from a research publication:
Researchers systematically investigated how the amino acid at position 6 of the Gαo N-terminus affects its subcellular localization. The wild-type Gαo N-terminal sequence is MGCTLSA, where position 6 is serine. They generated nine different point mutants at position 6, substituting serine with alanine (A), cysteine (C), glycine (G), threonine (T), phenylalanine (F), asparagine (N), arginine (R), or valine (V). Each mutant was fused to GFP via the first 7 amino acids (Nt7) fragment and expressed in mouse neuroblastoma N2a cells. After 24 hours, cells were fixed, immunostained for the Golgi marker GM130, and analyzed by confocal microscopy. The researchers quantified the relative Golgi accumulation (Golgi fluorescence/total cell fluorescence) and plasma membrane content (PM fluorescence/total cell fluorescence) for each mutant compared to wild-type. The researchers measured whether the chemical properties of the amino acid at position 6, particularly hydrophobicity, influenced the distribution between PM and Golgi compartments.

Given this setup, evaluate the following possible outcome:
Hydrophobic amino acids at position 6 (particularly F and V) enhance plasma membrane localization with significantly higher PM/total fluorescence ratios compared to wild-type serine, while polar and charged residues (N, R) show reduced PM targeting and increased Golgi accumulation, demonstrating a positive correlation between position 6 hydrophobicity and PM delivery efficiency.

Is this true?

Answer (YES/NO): NO